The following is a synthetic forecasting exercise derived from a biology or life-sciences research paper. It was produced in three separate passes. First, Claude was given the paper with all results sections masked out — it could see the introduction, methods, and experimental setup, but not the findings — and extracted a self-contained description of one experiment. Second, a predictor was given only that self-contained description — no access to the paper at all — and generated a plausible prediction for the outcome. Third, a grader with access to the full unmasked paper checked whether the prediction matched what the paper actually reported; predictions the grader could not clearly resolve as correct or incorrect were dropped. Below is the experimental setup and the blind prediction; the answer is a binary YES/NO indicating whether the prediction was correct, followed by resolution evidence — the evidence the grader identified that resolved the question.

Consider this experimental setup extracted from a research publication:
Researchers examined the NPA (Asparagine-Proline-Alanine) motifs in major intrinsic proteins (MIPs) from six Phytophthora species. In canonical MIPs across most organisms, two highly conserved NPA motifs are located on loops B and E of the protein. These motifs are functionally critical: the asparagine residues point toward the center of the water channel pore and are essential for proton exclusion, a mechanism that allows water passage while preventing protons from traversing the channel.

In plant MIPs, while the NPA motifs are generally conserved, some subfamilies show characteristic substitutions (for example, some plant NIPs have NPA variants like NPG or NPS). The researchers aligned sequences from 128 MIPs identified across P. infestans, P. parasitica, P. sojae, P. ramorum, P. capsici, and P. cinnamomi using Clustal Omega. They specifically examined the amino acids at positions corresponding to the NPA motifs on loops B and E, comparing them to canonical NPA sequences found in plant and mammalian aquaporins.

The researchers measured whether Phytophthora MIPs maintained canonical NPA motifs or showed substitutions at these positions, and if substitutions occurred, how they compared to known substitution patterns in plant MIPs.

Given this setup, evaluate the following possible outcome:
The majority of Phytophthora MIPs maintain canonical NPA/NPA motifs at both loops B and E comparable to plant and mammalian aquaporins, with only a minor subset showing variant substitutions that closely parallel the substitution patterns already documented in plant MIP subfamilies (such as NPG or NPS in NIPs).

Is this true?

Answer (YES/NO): NO